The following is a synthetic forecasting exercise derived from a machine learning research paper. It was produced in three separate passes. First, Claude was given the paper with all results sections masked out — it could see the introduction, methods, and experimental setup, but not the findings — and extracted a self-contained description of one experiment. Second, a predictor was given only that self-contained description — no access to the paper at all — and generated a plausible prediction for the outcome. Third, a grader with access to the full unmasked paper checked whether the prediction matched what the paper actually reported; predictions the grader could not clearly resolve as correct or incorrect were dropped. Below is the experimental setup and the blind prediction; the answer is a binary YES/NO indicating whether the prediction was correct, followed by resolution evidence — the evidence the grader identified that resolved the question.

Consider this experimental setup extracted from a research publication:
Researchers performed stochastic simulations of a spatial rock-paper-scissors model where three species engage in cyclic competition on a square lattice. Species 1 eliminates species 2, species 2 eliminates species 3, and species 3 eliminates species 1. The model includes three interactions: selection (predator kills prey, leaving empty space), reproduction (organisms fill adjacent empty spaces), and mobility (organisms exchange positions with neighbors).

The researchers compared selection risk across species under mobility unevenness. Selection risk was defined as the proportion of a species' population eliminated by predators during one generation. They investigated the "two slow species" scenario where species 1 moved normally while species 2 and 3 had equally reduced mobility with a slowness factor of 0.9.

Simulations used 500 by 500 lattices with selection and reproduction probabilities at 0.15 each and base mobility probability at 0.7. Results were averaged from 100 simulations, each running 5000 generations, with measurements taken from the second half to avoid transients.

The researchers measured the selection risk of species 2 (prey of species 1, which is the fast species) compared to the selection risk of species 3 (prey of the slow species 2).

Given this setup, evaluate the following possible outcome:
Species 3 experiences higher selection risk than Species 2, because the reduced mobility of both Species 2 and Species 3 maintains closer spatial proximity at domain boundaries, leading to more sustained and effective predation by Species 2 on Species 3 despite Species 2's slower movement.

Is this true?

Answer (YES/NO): NO